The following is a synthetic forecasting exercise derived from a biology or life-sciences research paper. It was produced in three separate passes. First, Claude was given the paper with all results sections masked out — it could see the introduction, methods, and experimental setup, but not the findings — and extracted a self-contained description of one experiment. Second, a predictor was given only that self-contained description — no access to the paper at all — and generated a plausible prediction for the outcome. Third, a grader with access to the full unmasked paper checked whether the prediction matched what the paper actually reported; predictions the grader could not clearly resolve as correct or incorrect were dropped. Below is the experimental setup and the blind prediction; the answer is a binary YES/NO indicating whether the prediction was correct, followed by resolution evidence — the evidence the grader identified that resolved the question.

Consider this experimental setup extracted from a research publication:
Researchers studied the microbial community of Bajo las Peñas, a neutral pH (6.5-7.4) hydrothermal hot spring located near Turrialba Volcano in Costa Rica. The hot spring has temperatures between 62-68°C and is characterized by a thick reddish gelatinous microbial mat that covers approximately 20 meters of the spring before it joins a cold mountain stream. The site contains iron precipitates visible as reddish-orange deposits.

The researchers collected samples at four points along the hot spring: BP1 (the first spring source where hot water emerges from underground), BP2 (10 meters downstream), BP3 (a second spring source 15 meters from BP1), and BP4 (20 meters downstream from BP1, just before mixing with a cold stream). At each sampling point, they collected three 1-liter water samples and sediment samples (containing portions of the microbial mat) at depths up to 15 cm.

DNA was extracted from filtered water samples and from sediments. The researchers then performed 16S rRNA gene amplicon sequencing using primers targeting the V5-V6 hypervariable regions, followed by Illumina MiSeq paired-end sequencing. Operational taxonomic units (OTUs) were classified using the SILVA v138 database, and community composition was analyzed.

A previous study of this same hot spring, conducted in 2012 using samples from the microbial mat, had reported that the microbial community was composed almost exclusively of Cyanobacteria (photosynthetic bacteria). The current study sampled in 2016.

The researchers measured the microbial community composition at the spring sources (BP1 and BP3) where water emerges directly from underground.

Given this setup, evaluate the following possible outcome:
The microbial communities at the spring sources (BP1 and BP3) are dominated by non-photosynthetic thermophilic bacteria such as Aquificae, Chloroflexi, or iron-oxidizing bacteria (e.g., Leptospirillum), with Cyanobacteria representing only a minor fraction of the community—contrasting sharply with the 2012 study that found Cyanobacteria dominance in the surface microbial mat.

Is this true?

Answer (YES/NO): NO